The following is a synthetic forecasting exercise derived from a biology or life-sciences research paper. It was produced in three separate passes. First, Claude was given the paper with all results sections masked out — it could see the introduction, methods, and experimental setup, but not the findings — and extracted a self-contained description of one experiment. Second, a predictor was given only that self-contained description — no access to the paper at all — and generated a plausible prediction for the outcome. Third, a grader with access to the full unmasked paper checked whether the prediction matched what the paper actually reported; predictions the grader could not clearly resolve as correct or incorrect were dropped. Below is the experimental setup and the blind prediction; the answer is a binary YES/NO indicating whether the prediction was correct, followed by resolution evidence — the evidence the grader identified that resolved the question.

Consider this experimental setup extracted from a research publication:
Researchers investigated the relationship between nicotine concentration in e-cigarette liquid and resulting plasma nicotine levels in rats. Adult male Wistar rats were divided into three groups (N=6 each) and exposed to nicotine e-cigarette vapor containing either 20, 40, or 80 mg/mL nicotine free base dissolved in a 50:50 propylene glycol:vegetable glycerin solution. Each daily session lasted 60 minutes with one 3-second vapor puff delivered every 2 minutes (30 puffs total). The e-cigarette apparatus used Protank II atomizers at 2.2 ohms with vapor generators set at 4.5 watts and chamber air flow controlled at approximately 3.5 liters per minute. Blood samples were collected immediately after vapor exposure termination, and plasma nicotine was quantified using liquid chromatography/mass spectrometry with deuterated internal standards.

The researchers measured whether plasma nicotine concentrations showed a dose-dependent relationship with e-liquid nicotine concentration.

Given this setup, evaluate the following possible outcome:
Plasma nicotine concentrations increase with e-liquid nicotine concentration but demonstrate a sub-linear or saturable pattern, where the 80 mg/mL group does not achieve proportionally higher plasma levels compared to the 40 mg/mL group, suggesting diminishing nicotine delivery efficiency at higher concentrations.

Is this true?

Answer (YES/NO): YES